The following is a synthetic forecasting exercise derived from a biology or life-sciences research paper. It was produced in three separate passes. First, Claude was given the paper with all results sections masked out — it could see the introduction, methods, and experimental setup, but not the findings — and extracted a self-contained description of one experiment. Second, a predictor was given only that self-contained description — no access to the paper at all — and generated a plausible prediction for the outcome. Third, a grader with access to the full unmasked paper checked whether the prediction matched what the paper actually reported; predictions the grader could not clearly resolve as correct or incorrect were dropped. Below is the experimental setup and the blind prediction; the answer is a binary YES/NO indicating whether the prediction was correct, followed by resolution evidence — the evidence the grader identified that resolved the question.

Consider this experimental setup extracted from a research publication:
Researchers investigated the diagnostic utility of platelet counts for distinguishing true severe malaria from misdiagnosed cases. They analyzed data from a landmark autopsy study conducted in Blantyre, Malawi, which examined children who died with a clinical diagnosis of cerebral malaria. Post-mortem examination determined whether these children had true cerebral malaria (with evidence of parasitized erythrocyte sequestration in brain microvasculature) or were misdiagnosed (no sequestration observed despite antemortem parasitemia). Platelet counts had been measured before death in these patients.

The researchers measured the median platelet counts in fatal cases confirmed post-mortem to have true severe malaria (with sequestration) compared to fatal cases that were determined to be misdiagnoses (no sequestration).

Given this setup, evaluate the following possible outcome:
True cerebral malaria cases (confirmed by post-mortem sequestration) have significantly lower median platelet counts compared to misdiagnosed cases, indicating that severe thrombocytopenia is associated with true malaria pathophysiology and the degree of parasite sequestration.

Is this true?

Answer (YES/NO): YES